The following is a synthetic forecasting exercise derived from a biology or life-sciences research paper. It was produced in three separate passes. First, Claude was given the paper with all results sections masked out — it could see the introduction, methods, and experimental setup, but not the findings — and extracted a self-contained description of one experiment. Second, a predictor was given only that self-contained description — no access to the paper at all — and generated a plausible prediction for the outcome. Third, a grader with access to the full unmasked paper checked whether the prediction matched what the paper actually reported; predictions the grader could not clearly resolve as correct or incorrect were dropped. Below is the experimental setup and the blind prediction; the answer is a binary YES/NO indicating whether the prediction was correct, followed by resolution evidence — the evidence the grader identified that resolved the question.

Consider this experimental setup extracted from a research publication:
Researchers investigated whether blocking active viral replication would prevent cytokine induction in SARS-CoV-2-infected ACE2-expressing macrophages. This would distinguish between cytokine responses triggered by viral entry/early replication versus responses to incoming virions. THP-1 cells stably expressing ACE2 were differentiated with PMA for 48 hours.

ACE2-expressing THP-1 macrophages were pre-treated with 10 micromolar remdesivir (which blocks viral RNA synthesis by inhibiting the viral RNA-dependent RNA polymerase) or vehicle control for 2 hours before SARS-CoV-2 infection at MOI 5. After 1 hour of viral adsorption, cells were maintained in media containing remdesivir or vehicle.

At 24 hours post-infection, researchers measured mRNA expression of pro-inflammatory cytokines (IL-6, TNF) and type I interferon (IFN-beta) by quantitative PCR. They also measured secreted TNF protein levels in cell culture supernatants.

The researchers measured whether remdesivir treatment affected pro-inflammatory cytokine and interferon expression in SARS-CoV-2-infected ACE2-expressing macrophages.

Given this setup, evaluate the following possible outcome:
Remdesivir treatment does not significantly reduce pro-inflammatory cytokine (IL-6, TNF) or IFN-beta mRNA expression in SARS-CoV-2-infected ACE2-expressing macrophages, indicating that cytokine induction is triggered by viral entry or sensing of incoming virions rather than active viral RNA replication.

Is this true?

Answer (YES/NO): NO